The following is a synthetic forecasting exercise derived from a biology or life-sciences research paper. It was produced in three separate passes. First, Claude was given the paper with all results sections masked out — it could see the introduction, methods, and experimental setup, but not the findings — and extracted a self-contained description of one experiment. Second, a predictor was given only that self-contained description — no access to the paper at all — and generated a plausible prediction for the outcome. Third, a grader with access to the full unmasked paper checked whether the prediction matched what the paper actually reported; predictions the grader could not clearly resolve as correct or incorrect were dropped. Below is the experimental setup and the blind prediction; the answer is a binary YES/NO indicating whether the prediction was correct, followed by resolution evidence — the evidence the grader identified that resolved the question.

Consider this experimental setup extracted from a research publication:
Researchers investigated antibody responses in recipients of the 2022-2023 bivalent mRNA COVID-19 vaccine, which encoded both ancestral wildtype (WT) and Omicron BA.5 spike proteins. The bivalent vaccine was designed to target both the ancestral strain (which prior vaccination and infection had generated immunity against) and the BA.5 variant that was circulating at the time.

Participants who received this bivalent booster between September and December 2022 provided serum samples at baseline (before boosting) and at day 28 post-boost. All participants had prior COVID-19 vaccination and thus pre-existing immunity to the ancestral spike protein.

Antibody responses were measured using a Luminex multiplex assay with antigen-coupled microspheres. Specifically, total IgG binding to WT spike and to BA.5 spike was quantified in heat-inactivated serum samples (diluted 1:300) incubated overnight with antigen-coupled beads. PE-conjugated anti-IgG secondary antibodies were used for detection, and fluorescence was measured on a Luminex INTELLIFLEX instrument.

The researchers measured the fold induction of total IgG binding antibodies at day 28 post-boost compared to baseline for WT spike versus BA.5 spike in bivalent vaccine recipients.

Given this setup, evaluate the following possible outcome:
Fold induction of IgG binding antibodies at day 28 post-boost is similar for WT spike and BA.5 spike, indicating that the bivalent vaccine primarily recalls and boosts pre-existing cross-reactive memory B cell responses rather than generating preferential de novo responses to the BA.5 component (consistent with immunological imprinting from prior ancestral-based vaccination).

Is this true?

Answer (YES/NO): NO